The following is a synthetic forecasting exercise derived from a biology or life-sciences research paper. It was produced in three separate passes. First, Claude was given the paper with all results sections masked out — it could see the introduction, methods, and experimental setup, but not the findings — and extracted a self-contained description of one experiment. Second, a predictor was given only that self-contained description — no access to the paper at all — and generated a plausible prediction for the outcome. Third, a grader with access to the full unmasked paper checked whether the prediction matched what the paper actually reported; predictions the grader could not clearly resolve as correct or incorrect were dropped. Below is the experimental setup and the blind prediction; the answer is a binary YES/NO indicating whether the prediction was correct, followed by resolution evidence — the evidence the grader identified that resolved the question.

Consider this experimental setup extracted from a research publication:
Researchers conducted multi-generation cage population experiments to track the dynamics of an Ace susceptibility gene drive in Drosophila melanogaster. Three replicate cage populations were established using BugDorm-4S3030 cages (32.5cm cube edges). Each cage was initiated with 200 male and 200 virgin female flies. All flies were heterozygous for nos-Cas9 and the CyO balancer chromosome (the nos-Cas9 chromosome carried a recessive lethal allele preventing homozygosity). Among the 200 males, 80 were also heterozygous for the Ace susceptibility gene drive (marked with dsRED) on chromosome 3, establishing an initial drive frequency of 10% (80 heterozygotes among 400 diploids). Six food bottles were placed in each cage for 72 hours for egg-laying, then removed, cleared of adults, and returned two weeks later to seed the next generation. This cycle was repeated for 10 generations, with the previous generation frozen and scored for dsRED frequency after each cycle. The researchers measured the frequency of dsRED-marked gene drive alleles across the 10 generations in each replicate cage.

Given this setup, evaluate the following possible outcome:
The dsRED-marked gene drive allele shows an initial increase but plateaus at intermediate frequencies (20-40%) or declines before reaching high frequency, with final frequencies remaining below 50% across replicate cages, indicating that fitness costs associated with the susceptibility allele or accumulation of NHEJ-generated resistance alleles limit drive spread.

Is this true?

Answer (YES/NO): YES